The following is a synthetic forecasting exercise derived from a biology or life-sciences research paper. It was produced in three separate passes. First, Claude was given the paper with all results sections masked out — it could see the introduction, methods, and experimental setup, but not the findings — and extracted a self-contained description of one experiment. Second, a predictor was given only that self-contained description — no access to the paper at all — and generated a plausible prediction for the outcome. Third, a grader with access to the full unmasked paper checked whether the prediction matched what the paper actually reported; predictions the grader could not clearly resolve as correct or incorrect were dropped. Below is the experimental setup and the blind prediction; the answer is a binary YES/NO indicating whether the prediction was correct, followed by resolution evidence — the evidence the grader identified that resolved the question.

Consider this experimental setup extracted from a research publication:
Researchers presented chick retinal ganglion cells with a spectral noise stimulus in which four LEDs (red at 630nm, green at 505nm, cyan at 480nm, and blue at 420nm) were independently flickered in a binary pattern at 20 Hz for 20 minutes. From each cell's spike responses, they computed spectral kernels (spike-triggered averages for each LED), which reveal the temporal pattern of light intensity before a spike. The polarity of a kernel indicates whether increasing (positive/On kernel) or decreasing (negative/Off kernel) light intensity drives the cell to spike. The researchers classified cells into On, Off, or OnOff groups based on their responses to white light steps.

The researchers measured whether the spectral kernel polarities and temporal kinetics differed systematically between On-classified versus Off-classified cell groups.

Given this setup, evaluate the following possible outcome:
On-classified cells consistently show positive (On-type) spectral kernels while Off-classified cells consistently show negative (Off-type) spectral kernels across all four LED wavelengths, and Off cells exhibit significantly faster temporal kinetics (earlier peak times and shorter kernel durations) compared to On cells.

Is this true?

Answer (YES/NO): NO